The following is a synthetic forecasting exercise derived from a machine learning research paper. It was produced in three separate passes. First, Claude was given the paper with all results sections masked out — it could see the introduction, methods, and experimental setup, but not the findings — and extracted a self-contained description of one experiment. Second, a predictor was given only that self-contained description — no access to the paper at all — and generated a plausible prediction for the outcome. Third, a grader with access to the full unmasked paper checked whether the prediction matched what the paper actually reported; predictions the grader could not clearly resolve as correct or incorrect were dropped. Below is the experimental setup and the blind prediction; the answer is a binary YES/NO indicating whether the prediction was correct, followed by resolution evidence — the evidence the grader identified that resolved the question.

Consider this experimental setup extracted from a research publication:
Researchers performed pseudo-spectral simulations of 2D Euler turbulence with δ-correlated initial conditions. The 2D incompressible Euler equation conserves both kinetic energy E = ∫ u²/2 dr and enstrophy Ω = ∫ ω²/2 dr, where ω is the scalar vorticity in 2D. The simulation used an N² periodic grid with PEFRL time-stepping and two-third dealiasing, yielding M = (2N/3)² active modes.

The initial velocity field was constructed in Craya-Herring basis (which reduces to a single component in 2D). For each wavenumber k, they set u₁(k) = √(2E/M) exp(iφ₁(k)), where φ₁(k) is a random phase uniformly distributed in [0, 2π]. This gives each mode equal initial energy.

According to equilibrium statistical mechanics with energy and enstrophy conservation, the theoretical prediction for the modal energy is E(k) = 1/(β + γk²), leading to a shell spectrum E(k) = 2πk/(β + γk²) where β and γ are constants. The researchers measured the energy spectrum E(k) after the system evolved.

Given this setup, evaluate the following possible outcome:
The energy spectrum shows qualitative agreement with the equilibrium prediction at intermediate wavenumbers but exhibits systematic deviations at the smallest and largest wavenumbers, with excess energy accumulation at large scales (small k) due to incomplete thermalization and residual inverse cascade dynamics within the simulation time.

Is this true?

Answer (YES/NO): NO